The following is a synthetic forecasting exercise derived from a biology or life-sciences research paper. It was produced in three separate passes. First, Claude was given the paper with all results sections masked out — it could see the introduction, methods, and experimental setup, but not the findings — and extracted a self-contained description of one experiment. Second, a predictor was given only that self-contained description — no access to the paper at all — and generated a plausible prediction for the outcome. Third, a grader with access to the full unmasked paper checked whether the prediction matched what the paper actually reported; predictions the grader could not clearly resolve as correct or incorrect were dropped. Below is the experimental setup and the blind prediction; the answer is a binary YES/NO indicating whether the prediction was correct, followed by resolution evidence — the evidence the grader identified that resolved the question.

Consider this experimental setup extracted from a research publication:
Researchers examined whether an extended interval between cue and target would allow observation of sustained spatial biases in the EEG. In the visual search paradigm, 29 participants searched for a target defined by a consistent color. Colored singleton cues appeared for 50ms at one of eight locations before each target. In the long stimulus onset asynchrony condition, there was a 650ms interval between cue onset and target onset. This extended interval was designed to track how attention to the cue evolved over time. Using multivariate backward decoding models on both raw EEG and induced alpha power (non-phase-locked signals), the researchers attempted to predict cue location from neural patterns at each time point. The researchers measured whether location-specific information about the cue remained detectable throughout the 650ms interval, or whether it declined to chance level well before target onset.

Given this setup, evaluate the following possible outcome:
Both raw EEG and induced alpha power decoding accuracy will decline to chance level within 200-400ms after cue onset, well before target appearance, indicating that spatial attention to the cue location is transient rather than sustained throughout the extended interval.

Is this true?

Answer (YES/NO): NO